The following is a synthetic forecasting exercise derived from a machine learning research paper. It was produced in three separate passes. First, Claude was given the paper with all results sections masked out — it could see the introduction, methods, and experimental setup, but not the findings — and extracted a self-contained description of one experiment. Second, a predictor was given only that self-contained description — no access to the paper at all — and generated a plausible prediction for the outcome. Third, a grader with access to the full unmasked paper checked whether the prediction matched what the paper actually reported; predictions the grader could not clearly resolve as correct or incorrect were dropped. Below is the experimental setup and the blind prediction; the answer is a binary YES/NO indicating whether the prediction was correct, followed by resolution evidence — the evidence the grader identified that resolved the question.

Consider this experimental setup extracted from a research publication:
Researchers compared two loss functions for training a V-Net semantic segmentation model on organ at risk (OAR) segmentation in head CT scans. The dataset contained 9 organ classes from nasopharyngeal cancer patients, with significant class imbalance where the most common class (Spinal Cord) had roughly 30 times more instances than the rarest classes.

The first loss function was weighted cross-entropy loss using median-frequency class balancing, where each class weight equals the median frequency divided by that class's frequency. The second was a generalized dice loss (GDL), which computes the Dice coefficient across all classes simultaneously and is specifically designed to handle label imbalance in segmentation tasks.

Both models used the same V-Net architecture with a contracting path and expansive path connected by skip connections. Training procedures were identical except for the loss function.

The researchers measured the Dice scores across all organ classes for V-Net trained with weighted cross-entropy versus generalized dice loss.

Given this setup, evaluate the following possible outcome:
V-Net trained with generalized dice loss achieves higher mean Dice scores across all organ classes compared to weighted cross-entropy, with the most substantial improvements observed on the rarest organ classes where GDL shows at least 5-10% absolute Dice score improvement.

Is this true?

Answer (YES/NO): NO